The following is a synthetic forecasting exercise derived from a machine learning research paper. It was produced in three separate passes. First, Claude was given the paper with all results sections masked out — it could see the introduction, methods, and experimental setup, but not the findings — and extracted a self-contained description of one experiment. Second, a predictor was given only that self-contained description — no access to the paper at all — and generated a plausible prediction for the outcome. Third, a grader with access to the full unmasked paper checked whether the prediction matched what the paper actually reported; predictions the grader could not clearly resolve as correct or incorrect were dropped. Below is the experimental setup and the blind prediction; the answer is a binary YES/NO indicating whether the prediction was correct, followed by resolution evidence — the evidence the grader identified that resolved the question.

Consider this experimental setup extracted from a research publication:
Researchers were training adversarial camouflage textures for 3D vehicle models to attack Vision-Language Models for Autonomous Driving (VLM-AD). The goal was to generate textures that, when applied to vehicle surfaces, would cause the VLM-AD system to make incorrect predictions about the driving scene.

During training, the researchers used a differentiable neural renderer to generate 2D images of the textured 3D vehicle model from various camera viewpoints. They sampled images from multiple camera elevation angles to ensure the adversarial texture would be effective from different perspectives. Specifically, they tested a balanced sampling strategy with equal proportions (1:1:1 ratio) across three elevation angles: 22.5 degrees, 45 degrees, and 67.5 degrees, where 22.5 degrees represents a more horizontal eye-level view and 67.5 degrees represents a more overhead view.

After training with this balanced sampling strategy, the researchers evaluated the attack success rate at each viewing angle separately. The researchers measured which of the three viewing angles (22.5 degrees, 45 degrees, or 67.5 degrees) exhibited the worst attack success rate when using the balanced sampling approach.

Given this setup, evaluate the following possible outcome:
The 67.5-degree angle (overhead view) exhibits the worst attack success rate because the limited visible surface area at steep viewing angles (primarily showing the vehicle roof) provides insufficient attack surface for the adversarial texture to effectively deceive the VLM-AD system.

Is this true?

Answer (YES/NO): NO